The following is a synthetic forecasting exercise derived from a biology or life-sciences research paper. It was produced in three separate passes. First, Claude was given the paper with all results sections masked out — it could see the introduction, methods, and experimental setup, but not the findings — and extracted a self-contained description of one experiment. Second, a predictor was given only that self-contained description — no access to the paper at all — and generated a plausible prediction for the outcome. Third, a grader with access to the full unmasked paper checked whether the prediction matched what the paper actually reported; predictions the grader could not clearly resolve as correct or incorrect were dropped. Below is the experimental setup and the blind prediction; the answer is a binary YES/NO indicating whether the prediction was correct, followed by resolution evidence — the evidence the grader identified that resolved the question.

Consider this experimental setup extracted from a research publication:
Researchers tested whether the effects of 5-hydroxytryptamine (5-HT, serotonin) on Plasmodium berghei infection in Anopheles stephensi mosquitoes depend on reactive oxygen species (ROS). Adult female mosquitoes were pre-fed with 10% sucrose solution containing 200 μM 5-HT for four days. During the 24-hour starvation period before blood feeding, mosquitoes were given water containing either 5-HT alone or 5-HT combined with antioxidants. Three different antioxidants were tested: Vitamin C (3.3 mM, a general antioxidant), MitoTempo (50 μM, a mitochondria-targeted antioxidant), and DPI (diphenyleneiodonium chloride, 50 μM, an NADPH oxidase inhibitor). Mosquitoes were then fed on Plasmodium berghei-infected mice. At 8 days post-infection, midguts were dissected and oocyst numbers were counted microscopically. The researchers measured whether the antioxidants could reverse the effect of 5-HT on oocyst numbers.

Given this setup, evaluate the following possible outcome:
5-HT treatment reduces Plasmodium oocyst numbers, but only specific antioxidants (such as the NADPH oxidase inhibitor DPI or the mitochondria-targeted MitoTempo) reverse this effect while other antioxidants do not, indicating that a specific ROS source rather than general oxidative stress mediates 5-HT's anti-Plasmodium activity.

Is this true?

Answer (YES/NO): NO